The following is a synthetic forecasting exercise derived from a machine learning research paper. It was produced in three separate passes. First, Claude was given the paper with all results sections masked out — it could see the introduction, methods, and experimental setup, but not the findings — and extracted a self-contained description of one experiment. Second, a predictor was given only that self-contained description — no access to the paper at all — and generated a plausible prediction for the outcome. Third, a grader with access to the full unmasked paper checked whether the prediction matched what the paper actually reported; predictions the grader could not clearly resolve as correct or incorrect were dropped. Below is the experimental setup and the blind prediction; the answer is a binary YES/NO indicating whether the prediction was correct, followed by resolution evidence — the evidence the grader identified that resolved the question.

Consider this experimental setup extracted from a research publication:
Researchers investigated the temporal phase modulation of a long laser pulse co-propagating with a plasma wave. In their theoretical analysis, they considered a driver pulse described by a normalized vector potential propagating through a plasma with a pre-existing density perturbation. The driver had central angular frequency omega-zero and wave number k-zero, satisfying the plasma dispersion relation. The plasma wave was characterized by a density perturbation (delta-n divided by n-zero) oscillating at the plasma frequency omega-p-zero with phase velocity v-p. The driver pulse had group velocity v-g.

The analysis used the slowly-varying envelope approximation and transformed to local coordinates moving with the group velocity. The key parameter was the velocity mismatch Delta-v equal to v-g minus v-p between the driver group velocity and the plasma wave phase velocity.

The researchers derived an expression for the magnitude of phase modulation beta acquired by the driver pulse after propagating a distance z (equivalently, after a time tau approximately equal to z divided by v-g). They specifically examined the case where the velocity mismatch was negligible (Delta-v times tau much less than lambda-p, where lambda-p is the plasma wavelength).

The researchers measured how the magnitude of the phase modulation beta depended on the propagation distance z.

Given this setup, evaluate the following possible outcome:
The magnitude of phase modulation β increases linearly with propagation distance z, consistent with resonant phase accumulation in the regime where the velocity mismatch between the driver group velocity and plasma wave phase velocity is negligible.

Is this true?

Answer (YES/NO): YES